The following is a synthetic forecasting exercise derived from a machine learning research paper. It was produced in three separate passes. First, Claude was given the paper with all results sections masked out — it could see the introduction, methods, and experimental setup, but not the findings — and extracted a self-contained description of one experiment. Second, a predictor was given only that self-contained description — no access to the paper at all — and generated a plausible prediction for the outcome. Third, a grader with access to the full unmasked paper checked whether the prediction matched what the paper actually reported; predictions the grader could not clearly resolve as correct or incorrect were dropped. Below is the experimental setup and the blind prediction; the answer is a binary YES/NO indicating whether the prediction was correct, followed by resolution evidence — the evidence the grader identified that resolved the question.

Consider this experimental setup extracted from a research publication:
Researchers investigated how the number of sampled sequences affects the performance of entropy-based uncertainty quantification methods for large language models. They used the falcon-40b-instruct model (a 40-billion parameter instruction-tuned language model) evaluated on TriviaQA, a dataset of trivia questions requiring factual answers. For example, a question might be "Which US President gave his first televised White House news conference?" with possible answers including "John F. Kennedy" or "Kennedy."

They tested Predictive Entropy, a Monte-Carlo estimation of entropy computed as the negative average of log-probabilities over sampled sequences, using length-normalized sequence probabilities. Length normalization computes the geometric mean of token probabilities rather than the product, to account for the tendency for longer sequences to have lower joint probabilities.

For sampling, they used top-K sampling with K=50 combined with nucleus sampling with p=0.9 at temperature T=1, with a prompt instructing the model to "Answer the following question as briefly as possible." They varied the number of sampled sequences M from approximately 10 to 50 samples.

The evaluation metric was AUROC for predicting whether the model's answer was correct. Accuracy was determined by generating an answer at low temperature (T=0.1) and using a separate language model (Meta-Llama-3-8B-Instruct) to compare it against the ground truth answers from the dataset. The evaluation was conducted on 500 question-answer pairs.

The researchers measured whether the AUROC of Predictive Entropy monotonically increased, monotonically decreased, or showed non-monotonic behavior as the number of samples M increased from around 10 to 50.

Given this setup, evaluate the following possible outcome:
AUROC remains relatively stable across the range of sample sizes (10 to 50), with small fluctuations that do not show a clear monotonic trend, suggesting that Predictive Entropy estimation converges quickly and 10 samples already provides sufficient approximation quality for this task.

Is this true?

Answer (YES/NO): NO